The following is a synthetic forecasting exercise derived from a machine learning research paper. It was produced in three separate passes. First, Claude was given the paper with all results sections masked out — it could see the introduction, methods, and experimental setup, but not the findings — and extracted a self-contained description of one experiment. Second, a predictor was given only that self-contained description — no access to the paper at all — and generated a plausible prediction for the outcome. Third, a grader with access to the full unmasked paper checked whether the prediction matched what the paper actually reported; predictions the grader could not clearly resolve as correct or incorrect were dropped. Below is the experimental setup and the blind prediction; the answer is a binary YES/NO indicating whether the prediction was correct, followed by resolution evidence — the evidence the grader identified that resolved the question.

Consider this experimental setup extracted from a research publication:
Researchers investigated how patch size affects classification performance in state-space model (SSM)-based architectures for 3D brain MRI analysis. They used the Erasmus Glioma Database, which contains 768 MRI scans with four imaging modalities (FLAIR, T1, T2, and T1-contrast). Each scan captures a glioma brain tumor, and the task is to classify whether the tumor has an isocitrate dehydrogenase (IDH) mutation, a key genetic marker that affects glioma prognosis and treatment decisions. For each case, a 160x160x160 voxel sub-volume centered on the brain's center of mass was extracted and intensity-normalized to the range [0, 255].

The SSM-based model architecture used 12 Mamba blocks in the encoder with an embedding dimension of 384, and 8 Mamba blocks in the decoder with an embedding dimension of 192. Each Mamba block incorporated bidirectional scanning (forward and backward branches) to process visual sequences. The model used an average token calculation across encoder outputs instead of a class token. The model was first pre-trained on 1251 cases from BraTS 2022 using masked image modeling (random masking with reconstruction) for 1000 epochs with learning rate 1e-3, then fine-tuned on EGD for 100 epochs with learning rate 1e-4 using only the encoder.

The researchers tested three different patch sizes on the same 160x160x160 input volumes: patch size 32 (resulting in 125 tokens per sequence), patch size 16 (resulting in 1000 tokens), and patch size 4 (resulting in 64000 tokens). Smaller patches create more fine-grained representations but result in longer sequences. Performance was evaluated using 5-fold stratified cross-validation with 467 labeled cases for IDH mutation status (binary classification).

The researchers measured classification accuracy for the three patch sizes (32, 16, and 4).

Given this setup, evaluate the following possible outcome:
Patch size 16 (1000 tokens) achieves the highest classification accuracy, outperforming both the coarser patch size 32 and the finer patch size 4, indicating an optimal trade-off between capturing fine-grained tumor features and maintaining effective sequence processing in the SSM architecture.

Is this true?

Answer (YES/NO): NO